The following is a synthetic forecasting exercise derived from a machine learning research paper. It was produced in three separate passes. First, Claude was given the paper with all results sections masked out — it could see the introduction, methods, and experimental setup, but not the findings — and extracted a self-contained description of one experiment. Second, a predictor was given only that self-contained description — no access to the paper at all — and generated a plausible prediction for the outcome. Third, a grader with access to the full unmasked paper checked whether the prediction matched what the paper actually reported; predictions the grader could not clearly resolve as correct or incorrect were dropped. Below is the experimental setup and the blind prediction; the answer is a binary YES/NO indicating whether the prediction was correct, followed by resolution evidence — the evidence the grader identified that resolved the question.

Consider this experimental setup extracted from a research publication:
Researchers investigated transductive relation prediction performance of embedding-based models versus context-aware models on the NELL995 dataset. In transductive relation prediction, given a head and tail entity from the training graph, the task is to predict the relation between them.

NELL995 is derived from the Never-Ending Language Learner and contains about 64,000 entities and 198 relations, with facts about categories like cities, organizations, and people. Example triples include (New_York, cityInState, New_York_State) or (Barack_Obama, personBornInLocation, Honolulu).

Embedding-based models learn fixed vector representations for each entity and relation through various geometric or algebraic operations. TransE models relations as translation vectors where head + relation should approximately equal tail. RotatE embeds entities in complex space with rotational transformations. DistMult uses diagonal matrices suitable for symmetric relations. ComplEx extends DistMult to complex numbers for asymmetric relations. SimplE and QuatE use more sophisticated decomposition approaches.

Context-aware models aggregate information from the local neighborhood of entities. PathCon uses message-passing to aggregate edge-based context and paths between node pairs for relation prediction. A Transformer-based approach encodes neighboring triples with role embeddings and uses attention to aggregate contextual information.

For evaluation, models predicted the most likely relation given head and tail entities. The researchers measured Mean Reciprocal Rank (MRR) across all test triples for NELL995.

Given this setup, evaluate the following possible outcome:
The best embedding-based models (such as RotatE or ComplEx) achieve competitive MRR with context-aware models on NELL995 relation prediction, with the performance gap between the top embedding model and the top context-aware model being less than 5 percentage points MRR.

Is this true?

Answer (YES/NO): NO